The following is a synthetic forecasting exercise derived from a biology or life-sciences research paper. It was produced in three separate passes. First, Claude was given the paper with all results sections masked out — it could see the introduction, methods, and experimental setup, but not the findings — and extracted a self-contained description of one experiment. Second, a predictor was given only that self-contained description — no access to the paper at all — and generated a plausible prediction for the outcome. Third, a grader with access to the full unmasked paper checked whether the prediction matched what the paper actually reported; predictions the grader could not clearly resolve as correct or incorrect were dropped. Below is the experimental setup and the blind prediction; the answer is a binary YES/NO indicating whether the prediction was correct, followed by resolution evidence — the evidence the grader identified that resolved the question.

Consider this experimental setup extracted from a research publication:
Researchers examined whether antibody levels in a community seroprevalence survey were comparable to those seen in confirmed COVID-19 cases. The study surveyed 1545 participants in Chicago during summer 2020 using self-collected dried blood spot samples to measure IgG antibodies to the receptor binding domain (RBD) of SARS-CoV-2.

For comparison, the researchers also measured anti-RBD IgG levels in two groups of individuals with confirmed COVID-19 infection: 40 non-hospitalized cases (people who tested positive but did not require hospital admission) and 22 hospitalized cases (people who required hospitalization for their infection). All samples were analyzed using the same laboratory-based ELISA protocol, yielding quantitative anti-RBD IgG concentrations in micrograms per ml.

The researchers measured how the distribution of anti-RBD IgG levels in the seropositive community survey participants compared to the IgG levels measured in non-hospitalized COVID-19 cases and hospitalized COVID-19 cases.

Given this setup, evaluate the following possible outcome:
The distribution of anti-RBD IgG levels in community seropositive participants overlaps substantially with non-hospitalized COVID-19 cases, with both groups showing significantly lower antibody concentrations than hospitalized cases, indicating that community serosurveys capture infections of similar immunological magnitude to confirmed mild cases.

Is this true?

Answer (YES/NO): YES